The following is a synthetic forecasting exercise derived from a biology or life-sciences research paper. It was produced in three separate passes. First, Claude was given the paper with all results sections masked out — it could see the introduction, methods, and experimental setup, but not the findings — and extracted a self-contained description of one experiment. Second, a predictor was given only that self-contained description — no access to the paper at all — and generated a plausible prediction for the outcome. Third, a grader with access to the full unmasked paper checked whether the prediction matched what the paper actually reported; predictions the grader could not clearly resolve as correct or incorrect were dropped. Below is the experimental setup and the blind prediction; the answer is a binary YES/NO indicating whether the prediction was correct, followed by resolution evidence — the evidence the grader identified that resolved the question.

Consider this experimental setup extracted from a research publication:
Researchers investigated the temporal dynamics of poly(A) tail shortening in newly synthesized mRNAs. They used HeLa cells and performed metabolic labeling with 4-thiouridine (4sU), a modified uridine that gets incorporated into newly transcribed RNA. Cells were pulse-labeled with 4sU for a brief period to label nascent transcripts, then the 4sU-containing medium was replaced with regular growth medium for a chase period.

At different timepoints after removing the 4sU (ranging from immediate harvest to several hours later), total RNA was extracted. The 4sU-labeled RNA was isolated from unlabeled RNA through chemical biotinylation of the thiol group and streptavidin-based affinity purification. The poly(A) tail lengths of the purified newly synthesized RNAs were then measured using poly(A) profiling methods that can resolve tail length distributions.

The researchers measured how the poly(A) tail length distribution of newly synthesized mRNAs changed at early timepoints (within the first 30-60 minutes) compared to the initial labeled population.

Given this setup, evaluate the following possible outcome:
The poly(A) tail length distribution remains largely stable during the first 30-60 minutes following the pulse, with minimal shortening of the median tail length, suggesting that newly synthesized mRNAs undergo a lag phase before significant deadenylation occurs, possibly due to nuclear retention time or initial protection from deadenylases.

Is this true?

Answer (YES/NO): NO